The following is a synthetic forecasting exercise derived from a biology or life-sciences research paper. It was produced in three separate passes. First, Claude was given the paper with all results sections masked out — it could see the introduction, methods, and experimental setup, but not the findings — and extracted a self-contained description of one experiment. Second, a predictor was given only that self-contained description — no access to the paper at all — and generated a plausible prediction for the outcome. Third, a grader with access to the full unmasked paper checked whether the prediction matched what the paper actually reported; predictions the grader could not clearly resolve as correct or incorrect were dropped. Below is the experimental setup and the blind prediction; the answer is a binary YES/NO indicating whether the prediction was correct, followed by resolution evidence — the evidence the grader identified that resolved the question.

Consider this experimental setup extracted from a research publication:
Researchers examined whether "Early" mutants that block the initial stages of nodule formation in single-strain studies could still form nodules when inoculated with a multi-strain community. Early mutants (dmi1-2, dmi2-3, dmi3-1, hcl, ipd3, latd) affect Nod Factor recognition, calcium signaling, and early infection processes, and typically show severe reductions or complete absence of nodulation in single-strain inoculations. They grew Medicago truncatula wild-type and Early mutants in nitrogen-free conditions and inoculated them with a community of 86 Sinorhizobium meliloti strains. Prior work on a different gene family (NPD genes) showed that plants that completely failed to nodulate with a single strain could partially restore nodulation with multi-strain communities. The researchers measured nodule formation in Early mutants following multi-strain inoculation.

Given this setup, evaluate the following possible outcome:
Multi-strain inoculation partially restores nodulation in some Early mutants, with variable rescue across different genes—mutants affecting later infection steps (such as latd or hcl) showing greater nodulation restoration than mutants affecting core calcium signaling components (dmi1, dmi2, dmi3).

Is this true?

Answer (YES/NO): YES